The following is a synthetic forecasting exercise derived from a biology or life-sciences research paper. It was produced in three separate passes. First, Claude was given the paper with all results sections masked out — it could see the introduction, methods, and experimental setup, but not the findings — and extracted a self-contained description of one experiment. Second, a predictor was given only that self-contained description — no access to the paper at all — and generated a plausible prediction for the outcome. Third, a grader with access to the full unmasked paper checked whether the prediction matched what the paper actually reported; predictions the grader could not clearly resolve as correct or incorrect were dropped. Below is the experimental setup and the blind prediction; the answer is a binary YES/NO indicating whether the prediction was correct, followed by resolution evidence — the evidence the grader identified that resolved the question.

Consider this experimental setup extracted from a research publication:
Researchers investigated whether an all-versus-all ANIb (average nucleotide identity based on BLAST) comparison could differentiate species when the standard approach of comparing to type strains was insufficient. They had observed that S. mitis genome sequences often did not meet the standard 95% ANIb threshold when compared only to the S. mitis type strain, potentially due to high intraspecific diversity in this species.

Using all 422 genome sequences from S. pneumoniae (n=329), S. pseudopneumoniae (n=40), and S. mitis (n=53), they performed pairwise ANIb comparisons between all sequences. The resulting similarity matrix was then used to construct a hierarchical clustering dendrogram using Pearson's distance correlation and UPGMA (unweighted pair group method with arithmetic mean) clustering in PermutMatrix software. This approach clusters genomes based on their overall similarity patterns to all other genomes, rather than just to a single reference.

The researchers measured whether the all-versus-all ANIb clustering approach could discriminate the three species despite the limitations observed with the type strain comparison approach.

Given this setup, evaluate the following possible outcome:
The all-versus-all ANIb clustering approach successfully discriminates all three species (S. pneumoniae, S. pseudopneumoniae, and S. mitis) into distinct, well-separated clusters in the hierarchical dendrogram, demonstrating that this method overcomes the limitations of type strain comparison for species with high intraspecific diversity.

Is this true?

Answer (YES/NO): YES